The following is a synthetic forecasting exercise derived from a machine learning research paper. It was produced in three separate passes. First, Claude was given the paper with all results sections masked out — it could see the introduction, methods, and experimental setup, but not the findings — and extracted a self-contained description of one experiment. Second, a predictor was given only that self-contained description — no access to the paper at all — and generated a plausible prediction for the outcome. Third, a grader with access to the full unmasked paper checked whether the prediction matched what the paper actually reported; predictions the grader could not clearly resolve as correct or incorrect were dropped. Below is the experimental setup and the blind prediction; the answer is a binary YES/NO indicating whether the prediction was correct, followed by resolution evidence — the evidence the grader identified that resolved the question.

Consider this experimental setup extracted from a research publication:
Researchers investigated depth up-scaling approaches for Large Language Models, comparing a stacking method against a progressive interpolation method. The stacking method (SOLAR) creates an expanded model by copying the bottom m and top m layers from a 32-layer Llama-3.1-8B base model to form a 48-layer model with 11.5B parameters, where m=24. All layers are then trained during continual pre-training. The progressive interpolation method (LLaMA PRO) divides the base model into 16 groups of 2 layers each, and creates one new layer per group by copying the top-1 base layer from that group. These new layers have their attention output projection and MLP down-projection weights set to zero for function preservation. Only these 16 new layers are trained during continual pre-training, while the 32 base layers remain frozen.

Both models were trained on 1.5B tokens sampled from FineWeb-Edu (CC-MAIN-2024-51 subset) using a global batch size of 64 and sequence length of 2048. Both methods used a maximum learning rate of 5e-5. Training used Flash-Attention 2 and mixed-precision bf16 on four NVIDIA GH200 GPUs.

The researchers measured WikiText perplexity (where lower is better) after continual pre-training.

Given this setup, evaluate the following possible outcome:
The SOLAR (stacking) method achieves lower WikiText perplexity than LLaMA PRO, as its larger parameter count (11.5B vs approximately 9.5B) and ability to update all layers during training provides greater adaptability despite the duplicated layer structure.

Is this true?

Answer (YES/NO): NO